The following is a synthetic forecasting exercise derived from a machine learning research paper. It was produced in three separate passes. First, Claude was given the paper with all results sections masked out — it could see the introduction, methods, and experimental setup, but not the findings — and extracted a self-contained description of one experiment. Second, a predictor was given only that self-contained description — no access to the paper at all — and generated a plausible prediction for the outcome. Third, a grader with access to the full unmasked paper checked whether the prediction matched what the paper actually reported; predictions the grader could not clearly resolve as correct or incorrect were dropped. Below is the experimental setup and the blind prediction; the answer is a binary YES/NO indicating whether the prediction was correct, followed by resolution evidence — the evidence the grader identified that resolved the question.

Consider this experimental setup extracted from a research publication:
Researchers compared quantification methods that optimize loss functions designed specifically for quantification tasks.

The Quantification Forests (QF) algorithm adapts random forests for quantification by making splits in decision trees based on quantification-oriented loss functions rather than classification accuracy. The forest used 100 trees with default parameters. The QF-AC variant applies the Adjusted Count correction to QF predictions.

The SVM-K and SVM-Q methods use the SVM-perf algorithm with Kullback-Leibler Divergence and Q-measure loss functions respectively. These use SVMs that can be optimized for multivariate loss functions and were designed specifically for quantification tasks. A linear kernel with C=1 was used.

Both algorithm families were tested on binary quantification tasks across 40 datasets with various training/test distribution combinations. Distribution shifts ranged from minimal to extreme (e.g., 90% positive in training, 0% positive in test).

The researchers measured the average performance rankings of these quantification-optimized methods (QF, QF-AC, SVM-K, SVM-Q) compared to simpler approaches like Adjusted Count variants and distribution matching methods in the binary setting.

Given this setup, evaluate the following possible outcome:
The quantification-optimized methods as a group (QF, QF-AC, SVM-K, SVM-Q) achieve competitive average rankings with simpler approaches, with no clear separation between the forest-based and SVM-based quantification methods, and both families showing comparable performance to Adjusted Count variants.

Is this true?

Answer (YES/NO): NO